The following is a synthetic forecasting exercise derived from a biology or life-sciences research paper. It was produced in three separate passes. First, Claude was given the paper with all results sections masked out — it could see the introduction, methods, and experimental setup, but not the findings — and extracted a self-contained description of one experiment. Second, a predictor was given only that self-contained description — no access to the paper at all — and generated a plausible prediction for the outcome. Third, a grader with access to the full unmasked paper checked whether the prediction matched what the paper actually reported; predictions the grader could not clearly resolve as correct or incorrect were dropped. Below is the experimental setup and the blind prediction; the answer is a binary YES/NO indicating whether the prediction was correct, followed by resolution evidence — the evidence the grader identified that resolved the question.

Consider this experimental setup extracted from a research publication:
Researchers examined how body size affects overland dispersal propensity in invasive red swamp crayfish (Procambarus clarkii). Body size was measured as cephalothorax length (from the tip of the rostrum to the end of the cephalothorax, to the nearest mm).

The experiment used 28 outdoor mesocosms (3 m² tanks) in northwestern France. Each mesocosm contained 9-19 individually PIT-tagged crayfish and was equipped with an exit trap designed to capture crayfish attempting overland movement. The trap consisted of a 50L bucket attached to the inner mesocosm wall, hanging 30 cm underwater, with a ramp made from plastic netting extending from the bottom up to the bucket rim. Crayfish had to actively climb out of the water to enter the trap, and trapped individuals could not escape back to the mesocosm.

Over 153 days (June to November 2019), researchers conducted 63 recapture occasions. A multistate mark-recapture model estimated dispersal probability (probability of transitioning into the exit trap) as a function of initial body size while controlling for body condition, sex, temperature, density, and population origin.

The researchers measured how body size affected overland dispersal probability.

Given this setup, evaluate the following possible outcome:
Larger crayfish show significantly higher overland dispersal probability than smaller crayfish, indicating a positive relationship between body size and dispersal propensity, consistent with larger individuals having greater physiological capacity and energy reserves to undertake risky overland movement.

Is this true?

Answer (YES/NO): YES